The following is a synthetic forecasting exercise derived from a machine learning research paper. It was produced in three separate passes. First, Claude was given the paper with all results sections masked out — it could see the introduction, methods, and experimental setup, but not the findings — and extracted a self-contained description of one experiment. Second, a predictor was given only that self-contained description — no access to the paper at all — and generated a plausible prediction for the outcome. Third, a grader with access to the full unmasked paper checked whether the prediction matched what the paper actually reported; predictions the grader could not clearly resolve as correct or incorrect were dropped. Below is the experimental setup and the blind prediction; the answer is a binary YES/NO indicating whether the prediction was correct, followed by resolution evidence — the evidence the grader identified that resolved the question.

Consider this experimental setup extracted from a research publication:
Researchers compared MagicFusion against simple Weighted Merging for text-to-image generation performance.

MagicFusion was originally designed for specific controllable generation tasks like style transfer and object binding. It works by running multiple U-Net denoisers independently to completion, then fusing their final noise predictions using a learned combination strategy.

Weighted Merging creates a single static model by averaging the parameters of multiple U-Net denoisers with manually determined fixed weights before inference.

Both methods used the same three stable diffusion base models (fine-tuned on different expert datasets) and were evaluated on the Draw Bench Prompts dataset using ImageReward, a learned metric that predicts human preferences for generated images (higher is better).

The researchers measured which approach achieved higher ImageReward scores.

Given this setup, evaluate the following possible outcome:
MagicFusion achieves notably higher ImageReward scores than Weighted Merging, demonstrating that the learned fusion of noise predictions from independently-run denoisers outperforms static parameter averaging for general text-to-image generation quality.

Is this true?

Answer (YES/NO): NO